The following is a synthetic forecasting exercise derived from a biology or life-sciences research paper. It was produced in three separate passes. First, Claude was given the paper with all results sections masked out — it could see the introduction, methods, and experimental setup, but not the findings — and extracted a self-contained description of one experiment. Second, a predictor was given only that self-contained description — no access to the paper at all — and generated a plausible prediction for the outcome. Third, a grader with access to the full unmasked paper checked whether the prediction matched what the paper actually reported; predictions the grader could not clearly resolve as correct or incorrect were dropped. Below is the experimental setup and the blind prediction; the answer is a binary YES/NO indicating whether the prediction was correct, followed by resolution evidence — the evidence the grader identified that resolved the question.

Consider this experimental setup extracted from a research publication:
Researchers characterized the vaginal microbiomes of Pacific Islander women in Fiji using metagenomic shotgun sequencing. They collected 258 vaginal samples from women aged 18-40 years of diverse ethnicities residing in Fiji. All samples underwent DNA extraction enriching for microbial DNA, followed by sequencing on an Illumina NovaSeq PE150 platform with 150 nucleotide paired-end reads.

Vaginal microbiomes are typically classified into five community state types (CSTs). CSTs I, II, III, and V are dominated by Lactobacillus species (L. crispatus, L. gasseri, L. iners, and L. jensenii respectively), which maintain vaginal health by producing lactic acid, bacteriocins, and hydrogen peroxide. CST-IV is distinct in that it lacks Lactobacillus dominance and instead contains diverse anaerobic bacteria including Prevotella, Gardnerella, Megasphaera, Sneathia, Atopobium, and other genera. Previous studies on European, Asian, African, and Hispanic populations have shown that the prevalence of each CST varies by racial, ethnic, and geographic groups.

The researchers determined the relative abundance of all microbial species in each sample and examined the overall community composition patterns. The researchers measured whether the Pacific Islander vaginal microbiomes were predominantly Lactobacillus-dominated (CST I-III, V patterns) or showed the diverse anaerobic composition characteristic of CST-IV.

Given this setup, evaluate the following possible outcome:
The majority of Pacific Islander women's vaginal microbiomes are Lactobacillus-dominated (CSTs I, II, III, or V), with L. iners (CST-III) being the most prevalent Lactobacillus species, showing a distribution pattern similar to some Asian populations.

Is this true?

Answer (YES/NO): NO